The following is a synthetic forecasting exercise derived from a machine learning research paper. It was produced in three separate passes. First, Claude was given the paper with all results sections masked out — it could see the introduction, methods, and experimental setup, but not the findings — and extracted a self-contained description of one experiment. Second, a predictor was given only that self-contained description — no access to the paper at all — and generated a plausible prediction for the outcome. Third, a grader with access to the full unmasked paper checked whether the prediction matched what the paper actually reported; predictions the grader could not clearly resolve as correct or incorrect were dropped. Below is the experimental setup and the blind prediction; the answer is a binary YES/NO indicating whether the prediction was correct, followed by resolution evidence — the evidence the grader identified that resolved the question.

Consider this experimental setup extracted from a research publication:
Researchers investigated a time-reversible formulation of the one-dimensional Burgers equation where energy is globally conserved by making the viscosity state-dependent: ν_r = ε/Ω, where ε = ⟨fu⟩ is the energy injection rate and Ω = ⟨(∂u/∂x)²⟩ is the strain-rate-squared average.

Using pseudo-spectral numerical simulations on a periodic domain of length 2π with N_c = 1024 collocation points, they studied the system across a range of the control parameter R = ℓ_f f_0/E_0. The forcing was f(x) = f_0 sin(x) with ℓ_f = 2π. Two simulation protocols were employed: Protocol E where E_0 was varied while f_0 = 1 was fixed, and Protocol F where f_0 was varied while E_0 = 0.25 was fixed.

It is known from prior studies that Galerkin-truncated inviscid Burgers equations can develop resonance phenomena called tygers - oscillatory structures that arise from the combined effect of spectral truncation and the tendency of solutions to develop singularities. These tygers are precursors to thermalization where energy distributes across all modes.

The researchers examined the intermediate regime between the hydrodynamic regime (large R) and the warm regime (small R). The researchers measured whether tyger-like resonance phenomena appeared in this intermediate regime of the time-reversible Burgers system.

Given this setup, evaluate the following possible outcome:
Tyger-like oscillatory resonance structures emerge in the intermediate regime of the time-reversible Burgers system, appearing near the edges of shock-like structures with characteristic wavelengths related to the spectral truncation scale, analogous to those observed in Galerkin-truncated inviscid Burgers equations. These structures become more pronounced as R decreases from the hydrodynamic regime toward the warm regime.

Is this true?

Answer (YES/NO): NO